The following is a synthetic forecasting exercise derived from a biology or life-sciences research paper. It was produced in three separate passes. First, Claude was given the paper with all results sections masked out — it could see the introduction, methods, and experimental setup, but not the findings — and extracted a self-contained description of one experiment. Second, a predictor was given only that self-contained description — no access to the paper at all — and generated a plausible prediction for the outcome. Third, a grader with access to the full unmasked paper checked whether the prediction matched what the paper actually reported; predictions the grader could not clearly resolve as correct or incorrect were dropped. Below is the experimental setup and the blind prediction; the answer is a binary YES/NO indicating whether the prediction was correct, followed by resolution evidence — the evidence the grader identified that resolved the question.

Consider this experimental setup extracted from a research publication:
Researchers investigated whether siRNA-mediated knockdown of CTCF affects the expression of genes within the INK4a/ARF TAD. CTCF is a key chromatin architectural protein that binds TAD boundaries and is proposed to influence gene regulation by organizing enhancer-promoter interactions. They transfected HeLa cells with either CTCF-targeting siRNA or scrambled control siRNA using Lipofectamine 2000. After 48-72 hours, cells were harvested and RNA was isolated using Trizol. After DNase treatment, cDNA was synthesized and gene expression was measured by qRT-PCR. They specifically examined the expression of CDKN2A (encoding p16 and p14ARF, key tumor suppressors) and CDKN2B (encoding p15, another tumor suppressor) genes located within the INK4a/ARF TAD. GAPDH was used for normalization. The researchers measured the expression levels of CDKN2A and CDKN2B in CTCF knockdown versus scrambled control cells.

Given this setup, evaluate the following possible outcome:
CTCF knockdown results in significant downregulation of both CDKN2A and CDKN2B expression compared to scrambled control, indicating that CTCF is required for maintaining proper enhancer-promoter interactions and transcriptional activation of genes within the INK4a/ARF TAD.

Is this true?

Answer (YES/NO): YES